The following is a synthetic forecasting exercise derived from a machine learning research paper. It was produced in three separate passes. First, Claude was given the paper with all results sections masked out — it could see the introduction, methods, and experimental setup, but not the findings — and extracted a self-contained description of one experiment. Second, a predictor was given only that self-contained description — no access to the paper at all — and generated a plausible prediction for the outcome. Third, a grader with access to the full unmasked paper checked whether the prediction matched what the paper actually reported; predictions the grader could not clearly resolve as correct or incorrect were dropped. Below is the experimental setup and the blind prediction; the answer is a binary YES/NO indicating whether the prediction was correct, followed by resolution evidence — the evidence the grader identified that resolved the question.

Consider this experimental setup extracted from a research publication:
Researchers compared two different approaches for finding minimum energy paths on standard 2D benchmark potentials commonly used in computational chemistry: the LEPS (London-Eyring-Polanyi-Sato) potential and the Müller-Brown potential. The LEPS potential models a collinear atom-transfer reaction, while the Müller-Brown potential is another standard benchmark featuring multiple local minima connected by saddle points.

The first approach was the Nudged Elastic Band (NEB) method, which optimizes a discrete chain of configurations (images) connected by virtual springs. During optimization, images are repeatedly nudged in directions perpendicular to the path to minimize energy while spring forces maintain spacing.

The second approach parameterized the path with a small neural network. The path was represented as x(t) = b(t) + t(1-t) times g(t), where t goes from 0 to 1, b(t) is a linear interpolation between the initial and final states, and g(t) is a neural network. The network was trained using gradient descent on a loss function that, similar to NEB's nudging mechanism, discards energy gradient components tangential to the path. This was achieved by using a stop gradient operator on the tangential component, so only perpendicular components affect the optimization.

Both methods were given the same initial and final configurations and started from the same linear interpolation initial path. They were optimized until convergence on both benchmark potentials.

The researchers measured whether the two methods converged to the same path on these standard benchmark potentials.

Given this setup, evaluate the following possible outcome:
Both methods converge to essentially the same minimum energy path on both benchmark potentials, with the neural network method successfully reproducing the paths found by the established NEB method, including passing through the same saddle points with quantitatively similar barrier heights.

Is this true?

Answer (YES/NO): YES